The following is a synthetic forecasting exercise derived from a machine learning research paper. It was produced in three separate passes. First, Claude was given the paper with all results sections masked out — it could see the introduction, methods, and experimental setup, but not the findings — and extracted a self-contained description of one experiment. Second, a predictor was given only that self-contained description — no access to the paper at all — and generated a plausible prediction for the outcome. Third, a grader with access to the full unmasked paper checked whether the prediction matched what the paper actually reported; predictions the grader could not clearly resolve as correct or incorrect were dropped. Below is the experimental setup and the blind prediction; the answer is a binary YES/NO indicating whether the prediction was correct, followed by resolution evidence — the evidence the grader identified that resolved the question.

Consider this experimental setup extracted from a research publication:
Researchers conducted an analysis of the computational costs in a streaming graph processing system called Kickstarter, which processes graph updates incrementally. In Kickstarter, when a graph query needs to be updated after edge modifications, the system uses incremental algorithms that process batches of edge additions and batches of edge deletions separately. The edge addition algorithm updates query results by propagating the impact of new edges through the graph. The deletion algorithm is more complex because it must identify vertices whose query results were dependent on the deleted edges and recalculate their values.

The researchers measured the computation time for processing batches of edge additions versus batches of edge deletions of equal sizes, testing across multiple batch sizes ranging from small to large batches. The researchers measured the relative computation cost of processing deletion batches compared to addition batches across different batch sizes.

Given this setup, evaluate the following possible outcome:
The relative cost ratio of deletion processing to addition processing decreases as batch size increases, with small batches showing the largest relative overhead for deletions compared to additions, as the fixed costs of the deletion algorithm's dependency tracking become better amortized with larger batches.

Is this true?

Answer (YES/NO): NO